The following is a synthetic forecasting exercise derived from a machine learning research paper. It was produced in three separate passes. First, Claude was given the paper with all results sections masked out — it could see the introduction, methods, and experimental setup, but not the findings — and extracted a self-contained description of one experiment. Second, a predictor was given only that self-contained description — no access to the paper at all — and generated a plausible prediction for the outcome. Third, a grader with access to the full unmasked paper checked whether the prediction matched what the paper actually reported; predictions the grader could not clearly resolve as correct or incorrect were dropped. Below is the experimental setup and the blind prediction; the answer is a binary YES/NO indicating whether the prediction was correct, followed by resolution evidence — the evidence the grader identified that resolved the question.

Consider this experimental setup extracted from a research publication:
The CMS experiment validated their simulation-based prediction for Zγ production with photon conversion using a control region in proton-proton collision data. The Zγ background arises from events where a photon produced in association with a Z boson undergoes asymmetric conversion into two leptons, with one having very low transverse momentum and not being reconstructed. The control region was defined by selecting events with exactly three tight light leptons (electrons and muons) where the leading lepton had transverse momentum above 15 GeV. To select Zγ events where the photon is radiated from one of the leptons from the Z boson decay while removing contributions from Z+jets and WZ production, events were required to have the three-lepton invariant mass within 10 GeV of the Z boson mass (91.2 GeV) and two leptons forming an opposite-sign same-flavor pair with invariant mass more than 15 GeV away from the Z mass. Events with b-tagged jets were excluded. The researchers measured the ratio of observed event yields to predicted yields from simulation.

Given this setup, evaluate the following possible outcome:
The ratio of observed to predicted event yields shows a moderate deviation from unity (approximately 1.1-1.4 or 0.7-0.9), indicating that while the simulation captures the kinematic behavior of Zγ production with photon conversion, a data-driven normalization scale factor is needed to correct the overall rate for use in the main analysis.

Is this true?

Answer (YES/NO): YES